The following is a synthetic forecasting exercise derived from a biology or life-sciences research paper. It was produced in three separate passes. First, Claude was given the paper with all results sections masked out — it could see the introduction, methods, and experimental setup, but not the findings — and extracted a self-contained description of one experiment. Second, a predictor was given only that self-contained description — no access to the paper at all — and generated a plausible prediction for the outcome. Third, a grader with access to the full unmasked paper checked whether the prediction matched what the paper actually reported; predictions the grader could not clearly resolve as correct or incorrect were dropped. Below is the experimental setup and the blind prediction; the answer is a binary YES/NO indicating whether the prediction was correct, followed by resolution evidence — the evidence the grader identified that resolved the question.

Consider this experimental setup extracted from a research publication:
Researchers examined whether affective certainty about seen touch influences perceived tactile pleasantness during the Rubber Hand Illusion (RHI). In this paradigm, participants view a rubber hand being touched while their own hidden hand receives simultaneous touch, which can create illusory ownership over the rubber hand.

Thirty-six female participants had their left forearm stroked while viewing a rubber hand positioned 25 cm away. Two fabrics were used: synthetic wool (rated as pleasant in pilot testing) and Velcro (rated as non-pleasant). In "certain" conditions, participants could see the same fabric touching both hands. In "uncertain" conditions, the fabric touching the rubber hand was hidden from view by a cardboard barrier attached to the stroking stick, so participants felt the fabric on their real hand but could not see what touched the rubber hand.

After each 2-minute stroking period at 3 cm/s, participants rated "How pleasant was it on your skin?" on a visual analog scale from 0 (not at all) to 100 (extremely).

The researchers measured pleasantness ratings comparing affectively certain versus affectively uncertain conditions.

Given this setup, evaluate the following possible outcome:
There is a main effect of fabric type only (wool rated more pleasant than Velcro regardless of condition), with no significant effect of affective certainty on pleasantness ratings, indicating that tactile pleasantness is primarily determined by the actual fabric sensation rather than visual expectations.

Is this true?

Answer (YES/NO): NO